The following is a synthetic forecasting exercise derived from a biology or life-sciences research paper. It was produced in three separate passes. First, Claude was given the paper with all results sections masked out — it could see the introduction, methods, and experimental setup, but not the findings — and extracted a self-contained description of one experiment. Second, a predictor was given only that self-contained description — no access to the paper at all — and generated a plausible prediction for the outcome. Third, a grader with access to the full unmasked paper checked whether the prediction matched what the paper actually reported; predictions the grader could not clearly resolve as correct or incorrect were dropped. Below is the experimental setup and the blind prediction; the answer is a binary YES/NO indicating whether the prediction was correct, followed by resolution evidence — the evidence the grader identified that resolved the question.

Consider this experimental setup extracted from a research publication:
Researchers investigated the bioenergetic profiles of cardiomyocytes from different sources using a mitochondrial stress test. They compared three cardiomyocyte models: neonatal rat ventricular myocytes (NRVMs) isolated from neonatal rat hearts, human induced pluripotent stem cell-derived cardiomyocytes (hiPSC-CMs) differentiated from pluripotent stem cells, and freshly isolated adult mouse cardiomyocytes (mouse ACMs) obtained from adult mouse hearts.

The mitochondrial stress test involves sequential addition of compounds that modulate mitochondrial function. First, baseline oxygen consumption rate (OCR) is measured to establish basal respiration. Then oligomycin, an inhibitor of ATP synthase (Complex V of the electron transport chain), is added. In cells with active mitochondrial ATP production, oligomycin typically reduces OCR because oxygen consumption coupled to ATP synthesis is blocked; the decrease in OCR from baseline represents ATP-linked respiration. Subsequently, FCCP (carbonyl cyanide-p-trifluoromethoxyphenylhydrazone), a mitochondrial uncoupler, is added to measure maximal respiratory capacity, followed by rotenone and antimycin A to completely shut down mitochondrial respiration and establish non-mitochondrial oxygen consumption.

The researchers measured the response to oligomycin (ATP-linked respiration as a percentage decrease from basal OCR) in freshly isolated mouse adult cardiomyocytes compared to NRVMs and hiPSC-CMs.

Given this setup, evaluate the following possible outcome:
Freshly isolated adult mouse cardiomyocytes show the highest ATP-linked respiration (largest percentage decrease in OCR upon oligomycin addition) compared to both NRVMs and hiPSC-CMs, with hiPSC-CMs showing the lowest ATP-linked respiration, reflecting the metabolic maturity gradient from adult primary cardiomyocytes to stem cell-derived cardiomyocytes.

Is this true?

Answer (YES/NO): NO